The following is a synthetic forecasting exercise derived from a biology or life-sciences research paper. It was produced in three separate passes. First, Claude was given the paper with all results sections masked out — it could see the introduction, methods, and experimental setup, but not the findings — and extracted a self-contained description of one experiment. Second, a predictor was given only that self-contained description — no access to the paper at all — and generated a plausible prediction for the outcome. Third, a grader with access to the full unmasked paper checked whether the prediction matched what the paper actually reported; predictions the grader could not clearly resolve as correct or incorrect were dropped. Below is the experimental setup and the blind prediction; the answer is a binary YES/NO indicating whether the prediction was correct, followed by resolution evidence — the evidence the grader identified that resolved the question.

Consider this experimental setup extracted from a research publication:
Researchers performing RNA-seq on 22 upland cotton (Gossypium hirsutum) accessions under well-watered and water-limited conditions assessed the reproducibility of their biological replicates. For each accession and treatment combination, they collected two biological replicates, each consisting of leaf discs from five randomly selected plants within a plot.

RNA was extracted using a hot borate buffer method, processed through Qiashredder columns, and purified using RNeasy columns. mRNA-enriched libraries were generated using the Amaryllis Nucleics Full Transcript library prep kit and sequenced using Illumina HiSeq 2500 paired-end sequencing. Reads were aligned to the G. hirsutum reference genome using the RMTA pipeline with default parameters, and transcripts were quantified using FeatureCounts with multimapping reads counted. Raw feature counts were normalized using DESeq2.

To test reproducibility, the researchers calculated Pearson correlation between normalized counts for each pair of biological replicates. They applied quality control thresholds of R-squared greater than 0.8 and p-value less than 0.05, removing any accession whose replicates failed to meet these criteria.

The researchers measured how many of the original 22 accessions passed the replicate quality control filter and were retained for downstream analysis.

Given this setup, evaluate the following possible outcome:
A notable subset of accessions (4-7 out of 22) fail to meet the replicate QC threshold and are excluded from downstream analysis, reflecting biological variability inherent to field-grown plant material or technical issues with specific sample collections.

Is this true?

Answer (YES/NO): NO